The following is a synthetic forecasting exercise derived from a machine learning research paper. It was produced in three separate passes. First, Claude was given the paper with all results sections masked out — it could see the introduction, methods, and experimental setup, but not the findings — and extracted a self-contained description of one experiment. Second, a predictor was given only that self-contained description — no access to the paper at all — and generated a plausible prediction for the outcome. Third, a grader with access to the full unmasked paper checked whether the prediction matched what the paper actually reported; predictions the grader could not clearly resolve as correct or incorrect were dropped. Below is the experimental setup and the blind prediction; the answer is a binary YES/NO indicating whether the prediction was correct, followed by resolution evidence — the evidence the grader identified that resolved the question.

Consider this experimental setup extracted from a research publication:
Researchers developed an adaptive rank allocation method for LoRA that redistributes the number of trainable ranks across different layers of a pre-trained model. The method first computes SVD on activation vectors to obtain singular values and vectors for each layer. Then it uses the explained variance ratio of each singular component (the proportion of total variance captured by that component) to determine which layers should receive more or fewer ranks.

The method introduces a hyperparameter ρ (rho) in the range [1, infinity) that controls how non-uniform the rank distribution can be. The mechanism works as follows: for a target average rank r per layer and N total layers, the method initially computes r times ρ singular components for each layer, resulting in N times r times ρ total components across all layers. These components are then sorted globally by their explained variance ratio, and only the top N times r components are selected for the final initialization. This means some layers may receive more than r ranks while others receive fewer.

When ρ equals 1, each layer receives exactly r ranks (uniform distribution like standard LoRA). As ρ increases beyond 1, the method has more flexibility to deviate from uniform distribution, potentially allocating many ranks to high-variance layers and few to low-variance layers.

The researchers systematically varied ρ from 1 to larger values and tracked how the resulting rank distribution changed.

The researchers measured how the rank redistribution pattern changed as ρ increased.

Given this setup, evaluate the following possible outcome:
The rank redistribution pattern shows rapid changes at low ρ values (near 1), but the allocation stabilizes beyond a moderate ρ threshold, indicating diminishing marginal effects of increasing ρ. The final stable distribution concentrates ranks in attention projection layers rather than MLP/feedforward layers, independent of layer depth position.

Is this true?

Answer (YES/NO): NO